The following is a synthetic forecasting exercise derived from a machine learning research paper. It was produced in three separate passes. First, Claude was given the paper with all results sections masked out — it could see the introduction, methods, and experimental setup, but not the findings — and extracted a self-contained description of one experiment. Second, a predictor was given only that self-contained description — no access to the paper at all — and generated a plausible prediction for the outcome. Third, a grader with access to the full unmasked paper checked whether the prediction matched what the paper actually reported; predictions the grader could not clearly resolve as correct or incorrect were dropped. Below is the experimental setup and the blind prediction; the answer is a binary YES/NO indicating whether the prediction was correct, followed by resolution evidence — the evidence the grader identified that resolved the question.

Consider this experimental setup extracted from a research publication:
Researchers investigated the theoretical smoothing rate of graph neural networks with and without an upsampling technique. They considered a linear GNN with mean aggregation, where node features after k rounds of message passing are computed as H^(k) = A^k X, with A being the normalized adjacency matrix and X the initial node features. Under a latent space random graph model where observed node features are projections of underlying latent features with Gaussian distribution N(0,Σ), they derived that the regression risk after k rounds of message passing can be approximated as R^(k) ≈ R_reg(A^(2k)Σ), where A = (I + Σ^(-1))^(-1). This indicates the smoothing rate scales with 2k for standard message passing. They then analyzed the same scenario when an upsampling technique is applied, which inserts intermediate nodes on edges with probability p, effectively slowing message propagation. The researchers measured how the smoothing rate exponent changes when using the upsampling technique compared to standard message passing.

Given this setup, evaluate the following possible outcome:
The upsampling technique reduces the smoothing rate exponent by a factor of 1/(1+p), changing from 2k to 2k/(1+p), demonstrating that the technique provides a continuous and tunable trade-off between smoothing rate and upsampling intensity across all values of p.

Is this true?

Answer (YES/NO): NO